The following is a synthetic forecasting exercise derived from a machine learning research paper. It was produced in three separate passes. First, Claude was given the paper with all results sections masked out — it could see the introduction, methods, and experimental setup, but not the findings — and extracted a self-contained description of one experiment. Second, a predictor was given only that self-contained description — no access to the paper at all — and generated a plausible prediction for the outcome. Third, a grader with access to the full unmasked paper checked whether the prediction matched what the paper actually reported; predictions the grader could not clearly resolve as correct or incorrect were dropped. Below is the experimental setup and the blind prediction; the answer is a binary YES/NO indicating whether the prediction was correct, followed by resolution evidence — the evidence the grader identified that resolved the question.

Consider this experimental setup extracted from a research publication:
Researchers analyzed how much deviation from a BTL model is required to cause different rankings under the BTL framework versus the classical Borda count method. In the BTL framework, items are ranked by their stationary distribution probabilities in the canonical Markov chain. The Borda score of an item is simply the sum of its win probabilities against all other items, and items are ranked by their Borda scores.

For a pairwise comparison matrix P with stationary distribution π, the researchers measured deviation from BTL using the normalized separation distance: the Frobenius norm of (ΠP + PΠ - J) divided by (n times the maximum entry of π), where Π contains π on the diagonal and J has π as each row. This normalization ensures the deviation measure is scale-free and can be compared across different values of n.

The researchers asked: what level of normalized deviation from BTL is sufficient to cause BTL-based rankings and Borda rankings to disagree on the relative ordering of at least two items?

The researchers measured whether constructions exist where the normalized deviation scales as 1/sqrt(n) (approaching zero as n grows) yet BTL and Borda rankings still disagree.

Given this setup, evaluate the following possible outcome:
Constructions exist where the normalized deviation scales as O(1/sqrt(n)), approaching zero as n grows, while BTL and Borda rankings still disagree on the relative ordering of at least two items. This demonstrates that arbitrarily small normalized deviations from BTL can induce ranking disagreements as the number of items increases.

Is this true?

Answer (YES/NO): YES